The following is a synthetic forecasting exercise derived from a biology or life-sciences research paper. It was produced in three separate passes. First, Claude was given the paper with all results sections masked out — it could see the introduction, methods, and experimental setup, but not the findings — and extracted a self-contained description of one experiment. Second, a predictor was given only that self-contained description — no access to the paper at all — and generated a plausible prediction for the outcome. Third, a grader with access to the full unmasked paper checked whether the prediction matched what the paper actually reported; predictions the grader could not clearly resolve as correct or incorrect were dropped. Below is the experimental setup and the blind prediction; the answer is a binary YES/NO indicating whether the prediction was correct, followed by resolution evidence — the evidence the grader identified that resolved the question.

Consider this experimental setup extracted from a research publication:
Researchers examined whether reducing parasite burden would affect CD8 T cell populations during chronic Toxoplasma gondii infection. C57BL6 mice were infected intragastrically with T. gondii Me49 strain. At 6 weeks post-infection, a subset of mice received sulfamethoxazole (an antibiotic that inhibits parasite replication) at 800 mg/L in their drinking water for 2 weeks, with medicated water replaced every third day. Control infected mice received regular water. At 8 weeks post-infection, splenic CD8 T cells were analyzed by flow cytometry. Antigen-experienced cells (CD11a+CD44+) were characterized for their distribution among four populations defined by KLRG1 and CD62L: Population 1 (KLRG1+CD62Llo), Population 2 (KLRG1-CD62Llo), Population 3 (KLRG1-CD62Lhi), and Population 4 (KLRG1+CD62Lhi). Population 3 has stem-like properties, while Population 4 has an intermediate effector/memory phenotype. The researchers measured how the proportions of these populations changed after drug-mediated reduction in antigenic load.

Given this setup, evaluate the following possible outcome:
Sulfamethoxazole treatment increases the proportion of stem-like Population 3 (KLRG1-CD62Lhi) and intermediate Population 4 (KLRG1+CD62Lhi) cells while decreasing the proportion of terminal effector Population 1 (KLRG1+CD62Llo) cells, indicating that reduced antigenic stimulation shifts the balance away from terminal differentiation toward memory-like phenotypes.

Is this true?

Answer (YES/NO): NO